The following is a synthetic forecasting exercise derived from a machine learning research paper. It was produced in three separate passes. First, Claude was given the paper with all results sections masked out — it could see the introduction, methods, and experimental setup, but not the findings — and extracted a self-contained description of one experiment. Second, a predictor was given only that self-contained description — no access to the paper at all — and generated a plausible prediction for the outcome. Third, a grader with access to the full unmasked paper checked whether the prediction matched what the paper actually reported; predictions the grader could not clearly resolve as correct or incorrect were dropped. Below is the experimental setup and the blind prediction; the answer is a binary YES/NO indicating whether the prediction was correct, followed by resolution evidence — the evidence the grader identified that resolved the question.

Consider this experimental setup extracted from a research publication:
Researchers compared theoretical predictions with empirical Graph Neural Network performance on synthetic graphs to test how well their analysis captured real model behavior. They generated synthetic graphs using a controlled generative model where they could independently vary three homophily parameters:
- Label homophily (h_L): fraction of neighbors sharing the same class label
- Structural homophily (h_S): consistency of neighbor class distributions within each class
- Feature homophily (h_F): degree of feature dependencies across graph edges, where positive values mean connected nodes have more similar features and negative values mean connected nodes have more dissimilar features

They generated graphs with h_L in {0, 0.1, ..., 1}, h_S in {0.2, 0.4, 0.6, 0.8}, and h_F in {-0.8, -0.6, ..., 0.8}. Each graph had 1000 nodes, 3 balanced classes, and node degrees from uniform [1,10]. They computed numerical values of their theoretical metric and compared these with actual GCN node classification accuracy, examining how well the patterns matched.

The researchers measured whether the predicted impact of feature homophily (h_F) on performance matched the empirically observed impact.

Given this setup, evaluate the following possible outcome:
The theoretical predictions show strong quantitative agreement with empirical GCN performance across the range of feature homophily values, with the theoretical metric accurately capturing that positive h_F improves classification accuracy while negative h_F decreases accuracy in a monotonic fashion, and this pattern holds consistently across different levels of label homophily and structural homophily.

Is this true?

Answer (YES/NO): NO